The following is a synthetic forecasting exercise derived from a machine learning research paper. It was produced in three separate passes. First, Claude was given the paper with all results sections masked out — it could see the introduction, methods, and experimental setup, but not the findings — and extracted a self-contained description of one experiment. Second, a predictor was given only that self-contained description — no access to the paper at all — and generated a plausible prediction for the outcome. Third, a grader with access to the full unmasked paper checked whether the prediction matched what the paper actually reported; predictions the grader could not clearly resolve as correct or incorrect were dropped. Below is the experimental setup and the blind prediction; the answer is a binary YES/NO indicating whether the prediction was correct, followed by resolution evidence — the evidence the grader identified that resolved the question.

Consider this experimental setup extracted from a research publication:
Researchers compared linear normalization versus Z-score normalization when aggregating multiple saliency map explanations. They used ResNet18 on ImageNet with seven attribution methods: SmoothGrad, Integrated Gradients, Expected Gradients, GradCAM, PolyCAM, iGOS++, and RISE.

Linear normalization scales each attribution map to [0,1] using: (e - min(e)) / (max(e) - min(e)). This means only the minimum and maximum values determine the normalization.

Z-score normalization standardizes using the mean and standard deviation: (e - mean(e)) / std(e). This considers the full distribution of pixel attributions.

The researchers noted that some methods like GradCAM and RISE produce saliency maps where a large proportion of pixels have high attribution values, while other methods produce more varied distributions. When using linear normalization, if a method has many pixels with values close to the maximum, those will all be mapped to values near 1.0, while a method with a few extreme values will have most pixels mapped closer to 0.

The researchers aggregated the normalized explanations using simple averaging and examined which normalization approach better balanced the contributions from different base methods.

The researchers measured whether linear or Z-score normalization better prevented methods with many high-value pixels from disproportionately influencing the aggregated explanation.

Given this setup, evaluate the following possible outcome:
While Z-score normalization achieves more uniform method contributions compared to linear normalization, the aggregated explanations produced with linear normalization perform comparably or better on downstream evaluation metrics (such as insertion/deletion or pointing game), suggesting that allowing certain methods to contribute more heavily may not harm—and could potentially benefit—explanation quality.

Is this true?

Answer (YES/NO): YES